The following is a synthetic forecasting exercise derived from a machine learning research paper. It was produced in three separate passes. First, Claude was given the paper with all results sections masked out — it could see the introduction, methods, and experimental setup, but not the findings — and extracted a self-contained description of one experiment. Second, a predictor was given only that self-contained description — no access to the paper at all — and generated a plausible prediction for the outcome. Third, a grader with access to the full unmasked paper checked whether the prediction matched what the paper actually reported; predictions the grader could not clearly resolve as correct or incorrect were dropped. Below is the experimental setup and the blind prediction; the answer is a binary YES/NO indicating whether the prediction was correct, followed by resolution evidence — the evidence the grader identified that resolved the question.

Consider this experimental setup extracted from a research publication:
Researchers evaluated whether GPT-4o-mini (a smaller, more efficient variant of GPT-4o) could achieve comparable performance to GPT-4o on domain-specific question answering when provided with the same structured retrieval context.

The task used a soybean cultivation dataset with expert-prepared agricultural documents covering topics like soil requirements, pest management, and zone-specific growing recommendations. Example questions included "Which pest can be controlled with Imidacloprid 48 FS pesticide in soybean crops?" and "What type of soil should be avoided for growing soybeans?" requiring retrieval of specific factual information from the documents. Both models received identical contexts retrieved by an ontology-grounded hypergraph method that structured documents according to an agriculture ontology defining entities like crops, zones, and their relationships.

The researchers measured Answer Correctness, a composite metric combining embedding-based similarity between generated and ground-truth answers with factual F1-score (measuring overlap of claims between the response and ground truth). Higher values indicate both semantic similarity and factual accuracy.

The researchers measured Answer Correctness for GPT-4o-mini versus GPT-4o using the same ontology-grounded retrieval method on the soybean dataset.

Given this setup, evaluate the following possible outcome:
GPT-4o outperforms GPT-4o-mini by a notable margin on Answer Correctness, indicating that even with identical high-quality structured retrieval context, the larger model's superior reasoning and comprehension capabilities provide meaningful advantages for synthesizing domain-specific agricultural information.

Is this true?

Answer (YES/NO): NO